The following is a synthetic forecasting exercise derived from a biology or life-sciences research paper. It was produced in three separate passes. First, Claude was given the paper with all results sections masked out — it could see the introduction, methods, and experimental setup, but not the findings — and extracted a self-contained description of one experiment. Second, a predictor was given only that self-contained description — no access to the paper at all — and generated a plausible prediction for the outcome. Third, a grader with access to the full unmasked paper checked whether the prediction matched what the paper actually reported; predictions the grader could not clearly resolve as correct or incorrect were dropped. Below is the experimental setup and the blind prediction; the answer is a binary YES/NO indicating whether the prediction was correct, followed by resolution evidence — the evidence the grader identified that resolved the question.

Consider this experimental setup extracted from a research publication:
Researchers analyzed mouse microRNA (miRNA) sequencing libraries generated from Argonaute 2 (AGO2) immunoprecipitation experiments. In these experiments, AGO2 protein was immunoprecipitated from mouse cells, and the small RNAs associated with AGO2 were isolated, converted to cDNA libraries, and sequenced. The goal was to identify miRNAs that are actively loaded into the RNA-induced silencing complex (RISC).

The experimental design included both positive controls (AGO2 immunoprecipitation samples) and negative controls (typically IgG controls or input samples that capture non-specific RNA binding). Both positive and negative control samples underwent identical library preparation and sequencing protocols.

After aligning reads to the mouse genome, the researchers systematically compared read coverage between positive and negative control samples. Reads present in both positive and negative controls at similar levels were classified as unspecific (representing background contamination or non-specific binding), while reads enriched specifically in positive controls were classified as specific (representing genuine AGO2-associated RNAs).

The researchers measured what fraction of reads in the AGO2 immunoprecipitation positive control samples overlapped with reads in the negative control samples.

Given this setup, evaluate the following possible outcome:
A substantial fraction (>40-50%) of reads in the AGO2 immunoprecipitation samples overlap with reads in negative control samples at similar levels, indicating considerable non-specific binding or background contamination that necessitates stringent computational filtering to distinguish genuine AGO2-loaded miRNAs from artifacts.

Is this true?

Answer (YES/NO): YES